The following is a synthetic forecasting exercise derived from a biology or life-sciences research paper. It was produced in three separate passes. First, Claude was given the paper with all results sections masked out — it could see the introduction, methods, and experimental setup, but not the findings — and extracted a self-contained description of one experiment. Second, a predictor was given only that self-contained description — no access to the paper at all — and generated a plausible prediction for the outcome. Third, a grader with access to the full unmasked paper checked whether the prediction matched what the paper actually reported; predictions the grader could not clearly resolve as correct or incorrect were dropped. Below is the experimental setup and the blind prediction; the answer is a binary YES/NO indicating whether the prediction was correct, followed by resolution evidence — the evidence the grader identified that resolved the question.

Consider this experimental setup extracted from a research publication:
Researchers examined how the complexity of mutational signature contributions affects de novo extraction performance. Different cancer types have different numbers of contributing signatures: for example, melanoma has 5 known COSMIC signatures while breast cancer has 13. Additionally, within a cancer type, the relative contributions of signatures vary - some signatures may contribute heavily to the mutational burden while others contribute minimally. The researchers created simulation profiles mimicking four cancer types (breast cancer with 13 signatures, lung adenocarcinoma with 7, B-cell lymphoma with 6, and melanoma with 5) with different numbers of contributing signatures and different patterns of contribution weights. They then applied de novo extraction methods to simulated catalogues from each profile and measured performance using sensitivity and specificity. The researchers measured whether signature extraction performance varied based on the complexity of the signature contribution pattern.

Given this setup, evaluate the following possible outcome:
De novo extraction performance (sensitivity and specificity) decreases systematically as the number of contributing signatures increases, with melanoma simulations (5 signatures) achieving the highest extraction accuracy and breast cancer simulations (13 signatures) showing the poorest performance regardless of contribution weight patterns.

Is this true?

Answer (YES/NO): NO